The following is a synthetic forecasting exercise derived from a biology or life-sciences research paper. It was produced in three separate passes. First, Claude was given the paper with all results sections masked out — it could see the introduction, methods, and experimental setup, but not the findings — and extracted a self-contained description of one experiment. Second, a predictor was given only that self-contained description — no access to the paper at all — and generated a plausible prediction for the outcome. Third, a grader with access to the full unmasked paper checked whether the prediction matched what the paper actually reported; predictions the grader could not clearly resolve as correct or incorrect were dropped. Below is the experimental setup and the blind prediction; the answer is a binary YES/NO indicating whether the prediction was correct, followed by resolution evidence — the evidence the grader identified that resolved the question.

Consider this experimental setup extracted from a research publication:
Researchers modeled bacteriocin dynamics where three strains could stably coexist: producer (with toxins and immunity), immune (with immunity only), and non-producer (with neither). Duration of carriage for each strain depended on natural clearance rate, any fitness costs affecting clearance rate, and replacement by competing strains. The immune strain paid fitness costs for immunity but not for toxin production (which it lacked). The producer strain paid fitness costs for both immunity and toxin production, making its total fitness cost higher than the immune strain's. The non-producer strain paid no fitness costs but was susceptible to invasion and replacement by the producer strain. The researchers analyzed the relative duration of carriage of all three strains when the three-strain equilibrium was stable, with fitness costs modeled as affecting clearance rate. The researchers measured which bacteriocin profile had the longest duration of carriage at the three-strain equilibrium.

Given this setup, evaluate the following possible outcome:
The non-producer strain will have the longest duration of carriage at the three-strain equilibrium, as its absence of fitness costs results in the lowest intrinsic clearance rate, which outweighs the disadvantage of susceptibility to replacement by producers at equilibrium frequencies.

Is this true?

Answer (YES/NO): NO